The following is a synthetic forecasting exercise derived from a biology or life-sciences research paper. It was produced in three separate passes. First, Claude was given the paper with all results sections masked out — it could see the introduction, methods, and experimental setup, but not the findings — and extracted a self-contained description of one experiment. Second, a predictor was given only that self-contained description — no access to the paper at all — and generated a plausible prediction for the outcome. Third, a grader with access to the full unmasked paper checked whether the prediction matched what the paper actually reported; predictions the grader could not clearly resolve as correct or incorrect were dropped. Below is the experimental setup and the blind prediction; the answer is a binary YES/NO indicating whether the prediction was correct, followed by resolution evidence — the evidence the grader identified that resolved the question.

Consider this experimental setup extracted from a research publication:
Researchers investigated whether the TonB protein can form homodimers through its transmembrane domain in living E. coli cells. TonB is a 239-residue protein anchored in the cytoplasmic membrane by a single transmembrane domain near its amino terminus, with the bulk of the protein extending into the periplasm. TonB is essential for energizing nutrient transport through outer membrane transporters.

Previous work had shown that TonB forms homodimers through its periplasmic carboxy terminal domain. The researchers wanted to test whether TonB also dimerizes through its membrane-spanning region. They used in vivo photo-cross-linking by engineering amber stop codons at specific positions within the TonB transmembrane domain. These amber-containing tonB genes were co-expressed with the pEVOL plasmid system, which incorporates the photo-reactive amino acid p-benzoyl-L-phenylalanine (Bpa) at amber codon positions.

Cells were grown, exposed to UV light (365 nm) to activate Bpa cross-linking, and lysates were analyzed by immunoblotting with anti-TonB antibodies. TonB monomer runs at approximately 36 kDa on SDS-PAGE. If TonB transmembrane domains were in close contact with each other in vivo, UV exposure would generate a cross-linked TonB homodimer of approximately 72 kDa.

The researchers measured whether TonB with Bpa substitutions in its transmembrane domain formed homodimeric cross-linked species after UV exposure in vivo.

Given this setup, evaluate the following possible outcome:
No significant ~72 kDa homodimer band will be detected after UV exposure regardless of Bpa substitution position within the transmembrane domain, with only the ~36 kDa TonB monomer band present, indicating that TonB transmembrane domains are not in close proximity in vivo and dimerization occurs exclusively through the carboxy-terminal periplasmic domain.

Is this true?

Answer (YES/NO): NO